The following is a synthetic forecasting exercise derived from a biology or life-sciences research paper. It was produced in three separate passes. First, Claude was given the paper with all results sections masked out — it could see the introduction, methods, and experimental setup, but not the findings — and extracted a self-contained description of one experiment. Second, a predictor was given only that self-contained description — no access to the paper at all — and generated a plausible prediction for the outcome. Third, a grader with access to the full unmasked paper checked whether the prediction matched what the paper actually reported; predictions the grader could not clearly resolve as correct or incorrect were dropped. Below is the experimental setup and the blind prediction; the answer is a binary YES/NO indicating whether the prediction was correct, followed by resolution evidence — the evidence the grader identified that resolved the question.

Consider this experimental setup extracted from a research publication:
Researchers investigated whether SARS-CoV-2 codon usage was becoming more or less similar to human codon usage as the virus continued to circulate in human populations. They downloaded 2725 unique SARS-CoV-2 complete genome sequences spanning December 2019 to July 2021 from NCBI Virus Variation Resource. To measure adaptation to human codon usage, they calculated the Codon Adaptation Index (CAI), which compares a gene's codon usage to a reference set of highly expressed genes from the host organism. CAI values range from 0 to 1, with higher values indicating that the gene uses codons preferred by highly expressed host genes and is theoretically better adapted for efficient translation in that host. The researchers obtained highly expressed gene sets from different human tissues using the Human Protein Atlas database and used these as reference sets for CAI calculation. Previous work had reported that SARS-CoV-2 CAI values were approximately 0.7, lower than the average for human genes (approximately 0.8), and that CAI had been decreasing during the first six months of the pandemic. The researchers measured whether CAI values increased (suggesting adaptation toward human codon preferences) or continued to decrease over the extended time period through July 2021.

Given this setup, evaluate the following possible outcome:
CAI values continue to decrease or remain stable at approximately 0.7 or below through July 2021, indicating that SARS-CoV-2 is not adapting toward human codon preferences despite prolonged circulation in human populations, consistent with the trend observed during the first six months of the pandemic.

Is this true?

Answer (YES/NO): YES